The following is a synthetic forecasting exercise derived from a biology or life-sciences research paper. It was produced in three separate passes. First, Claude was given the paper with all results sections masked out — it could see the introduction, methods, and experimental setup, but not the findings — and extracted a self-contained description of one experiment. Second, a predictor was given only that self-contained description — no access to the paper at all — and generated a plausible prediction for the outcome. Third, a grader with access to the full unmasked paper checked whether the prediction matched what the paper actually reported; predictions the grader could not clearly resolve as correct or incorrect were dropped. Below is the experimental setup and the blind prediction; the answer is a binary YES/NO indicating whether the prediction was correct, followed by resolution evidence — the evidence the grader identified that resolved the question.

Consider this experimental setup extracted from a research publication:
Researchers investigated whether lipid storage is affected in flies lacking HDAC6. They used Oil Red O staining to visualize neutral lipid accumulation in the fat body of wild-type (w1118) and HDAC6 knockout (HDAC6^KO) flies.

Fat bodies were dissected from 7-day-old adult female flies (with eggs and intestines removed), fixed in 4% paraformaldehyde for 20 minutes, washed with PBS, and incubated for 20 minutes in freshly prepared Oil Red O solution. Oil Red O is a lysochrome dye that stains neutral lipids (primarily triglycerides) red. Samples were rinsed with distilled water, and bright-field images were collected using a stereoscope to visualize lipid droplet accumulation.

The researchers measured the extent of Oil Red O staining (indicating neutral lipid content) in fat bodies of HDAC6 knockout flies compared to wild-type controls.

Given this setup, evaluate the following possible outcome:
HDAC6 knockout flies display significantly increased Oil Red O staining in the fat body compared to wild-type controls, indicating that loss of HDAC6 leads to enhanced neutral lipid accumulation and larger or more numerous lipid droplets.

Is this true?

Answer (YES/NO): NO